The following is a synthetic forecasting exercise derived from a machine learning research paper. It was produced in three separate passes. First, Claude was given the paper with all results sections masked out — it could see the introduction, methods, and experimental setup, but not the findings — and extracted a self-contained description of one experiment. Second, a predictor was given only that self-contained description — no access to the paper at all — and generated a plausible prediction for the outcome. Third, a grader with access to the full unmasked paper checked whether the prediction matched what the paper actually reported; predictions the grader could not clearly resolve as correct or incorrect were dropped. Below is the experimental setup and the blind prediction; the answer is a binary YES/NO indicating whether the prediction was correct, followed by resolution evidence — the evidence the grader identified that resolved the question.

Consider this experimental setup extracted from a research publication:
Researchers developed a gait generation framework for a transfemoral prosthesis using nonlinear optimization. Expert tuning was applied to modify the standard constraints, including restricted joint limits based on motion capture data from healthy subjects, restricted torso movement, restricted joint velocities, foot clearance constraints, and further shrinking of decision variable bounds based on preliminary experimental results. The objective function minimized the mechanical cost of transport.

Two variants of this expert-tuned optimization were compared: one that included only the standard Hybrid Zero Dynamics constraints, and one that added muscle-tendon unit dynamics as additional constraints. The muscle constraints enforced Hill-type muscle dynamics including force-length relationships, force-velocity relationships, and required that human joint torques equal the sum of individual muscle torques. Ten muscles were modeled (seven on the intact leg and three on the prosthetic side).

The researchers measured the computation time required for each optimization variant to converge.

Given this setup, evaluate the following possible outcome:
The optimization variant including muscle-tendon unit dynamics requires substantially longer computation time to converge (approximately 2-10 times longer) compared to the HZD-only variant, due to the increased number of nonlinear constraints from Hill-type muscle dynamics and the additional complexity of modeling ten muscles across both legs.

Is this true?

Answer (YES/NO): NO